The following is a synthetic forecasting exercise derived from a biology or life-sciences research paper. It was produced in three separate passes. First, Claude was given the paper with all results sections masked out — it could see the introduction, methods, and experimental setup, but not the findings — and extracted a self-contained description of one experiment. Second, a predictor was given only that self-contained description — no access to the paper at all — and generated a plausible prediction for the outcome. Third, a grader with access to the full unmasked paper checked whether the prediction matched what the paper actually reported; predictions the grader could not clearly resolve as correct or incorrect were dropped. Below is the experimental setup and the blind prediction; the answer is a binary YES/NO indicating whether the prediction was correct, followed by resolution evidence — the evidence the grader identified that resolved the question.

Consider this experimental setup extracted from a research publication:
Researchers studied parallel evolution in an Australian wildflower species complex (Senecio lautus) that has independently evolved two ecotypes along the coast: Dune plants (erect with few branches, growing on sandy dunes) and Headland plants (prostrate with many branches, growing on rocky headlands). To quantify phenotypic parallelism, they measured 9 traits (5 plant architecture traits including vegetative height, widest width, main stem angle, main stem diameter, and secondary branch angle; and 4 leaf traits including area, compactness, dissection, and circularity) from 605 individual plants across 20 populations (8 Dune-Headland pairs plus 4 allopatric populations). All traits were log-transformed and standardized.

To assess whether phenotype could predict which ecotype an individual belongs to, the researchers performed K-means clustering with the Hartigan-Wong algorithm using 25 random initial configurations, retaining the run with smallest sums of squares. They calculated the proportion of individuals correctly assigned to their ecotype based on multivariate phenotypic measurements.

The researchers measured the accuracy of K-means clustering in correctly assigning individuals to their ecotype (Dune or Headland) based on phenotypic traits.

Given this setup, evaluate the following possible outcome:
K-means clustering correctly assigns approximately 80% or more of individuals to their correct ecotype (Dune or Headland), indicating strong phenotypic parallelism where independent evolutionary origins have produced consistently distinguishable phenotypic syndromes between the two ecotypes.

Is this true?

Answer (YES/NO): YES